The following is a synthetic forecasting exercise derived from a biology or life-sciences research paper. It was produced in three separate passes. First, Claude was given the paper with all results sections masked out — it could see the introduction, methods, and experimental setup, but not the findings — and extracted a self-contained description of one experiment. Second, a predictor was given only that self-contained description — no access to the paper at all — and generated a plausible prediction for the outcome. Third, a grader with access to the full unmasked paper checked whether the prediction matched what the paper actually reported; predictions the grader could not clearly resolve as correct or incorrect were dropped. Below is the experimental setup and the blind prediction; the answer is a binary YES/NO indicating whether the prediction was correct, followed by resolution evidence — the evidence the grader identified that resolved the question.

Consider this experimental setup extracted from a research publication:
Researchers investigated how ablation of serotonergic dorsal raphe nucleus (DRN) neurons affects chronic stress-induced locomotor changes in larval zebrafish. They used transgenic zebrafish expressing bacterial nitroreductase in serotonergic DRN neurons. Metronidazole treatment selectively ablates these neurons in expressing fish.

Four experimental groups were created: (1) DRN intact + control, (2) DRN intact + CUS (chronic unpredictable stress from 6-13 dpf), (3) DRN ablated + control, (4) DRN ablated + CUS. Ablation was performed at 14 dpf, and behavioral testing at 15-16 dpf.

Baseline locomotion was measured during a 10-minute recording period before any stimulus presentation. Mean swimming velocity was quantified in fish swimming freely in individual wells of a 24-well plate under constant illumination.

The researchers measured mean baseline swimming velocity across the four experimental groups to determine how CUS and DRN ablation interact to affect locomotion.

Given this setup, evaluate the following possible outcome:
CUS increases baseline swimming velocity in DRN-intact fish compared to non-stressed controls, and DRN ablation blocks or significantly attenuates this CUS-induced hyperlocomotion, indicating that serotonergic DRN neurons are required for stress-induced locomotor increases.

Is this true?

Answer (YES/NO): NO